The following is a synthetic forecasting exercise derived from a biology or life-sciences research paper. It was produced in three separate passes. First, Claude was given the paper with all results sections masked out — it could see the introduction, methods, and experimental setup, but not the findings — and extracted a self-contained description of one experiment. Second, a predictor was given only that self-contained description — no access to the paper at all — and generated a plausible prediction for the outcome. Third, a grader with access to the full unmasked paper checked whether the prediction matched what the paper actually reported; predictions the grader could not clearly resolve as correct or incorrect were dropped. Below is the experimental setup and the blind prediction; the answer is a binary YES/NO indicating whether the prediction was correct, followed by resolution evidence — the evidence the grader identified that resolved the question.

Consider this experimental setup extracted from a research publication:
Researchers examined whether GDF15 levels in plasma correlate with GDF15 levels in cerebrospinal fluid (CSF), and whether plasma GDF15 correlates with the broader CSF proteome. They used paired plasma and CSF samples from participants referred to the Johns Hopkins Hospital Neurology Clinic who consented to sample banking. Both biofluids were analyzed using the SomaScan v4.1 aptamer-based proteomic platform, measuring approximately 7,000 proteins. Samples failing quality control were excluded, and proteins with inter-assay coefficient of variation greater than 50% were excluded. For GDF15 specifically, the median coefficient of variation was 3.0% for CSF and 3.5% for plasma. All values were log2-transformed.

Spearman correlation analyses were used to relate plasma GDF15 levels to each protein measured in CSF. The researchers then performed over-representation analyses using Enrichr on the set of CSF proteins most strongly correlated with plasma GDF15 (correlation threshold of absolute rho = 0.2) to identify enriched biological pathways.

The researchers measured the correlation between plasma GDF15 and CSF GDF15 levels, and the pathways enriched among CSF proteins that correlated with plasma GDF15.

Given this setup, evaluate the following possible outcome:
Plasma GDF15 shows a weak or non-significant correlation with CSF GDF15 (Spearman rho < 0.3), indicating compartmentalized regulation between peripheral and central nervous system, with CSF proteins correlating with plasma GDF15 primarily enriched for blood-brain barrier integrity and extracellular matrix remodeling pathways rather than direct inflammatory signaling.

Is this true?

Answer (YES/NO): NO